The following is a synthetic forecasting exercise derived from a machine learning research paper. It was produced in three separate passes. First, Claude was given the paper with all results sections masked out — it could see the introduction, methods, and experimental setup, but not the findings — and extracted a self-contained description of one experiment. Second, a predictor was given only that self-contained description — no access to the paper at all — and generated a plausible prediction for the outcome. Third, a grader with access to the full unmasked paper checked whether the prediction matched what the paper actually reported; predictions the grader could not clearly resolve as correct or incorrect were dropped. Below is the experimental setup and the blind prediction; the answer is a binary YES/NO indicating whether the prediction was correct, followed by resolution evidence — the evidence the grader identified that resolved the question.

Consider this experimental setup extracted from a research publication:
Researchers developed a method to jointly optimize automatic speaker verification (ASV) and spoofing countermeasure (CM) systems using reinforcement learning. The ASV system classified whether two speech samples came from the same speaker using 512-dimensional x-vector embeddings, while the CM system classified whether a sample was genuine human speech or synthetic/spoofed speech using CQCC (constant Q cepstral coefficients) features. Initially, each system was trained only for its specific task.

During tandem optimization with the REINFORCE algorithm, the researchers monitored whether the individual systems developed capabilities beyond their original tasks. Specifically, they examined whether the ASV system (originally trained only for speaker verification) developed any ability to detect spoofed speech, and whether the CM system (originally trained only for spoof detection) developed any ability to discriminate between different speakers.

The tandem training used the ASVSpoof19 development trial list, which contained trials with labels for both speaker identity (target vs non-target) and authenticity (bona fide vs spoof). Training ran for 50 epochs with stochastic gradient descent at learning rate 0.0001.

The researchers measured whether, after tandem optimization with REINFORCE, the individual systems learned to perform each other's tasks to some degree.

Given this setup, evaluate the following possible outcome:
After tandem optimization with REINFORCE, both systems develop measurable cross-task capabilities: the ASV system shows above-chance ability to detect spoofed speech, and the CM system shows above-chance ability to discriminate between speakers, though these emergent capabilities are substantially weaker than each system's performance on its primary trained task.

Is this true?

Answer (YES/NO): YES